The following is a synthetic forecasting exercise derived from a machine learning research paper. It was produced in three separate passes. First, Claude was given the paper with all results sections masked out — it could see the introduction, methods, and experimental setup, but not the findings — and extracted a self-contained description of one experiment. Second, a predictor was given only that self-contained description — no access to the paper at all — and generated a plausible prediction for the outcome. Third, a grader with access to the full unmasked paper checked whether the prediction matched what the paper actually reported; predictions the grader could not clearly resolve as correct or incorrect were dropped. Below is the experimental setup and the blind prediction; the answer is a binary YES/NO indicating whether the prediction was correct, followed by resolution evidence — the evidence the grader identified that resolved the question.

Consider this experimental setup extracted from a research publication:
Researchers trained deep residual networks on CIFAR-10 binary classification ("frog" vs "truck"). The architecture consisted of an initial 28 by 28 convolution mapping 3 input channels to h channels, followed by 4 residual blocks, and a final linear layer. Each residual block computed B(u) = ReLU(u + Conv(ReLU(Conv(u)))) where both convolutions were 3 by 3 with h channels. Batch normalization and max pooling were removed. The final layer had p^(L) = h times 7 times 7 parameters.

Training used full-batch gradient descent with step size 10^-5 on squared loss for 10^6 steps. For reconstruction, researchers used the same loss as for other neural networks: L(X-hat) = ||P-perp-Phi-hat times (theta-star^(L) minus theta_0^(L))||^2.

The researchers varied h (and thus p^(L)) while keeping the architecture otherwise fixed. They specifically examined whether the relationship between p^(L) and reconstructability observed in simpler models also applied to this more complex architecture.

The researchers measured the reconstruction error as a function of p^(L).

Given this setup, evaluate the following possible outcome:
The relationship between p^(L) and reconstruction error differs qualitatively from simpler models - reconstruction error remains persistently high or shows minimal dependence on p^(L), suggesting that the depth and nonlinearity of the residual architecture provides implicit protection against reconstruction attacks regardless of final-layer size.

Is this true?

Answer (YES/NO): NO